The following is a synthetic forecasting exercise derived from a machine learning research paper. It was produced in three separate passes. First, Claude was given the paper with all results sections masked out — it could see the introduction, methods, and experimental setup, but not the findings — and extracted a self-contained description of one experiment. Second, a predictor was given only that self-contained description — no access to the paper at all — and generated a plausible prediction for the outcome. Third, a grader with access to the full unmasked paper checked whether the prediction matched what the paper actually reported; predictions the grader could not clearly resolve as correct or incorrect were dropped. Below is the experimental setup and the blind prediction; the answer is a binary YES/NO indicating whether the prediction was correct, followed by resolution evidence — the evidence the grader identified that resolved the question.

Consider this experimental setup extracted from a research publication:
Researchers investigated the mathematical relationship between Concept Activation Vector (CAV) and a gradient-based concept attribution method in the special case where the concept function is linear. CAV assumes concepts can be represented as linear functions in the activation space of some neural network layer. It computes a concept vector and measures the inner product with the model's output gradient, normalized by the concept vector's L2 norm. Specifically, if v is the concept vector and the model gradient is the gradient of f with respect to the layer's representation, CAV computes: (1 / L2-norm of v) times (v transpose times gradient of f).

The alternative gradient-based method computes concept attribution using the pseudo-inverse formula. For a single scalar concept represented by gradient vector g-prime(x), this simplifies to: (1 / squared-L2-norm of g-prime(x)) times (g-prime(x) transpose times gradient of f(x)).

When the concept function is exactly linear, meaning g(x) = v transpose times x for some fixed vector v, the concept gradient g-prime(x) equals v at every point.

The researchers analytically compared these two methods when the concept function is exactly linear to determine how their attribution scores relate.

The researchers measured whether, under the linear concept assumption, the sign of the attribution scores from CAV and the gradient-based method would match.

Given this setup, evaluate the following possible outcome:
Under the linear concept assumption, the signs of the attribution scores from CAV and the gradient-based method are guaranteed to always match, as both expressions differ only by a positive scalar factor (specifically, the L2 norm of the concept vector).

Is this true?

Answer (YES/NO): YES